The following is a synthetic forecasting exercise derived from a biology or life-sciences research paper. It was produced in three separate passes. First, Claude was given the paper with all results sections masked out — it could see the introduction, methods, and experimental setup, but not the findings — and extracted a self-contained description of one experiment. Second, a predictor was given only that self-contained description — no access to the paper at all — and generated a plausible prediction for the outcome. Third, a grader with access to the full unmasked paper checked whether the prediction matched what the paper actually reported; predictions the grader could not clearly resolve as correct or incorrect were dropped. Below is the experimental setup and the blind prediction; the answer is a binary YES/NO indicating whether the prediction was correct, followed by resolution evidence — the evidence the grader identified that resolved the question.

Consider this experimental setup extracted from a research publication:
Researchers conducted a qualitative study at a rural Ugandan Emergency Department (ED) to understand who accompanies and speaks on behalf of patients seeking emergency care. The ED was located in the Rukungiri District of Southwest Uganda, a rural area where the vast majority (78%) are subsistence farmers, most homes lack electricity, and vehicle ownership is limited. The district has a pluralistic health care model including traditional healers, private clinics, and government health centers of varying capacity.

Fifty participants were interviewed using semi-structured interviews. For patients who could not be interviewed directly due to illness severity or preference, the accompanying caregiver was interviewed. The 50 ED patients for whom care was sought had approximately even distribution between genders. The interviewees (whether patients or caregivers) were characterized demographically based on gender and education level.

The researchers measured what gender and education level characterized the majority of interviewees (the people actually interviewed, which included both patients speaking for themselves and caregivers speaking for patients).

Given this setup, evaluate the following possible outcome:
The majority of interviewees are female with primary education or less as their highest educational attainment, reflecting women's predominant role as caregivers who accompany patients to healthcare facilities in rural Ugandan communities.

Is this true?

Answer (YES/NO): YES